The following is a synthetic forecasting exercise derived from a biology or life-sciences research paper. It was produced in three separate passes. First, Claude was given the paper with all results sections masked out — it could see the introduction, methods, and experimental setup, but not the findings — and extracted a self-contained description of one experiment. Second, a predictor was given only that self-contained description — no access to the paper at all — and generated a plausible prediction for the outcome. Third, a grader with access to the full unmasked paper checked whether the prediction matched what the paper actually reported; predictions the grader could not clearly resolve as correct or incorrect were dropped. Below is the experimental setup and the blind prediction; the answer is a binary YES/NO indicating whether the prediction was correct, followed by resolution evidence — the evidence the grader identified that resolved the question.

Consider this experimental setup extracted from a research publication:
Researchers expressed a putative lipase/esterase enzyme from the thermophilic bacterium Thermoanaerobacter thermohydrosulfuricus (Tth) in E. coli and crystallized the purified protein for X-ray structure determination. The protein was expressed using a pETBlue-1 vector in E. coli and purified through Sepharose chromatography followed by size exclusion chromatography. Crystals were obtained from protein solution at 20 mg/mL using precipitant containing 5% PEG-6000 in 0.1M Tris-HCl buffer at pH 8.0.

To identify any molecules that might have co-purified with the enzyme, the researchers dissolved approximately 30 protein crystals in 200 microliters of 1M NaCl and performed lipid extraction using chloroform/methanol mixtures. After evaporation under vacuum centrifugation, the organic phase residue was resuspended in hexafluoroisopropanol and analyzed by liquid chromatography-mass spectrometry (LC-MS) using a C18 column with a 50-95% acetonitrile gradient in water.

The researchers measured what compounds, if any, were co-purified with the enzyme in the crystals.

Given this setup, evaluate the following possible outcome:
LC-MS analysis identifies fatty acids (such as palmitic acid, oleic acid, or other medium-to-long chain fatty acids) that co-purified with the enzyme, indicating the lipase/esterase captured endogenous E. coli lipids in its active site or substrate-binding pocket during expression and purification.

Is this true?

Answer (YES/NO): NO